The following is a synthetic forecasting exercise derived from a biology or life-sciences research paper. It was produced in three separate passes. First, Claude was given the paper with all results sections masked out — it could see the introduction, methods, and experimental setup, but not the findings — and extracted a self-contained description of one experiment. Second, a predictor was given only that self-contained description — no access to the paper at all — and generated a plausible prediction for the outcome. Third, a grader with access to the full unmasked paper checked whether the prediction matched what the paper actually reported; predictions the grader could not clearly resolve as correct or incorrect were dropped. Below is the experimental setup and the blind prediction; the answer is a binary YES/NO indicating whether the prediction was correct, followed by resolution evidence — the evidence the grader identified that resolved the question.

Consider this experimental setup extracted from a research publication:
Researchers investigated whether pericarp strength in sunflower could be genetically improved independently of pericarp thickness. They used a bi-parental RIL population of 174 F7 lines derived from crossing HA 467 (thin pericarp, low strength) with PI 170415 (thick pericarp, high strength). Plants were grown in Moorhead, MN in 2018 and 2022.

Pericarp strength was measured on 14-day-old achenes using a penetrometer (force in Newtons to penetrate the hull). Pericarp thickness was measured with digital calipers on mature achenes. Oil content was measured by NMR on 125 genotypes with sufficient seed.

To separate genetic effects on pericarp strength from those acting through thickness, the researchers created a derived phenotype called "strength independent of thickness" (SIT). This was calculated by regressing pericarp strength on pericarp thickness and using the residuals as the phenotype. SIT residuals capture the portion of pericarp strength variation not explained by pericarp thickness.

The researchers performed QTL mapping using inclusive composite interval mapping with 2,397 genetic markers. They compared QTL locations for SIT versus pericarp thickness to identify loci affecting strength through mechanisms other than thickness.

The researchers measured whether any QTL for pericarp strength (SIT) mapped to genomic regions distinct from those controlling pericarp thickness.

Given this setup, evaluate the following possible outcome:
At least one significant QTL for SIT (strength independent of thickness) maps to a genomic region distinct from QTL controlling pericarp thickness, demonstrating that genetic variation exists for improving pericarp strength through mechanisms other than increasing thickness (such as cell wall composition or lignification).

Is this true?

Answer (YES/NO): YES